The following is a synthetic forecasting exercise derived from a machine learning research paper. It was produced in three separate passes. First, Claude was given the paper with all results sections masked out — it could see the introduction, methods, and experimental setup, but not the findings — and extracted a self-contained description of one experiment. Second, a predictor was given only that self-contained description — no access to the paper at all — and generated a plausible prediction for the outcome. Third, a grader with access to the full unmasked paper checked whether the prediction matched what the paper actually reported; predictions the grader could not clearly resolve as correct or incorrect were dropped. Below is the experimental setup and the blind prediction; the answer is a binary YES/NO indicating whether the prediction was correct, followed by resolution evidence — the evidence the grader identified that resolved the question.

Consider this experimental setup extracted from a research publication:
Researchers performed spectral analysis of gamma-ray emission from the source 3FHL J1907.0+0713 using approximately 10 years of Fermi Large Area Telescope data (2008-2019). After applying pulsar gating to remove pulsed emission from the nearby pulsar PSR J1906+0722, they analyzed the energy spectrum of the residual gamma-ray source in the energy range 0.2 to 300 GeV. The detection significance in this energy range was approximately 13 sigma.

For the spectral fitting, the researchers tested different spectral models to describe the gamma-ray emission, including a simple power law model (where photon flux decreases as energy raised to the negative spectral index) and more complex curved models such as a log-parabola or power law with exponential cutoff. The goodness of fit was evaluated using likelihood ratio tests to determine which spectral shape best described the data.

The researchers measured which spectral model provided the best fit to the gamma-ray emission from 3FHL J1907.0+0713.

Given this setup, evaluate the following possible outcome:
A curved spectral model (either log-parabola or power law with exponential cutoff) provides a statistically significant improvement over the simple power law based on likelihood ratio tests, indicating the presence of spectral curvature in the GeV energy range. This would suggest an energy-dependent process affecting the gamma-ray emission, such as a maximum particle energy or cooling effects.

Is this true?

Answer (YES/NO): NO